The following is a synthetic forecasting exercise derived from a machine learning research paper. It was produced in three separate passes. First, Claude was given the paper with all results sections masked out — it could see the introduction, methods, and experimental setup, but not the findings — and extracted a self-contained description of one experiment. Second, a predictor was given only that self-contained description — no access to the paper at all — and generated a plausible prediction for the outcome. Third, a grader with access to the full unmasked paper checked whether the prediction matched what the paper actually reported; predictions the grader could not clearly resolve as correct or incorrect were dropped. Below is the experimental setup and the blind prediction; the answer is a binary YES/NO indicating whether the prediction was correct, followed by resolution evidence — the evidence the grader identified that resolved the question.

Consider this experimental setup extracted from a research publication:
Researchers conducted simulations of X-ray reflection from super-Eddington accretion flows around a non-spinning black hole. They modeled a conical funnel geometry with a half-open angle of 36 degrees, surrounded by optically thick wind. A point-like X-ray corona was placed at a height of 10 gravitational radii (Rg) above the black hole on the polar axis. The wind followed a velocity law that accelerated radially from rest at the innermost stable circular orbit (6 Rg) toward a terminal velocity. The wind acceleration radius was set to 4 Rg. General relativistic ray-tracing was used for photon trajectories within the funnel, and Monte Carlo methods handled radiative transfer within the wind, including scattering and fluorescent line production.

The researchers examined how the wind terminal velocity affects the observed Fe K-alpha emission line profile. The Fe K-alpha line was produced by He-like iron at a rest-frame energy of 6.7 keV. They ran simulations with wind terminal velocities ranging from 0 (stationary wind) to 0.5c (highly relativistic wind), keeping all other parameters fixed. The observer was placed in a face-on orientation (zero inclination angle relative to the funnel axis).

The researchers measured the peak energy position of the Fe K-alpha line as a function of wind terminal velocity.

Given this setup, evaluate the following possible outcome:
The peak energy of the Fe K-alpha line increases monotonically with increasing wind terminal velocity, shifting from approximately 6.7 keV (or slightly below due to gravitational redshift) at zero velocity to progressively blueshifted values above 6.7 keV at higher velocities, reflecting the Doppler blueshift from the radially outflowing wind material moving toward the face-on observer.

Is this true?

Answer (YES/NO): YES